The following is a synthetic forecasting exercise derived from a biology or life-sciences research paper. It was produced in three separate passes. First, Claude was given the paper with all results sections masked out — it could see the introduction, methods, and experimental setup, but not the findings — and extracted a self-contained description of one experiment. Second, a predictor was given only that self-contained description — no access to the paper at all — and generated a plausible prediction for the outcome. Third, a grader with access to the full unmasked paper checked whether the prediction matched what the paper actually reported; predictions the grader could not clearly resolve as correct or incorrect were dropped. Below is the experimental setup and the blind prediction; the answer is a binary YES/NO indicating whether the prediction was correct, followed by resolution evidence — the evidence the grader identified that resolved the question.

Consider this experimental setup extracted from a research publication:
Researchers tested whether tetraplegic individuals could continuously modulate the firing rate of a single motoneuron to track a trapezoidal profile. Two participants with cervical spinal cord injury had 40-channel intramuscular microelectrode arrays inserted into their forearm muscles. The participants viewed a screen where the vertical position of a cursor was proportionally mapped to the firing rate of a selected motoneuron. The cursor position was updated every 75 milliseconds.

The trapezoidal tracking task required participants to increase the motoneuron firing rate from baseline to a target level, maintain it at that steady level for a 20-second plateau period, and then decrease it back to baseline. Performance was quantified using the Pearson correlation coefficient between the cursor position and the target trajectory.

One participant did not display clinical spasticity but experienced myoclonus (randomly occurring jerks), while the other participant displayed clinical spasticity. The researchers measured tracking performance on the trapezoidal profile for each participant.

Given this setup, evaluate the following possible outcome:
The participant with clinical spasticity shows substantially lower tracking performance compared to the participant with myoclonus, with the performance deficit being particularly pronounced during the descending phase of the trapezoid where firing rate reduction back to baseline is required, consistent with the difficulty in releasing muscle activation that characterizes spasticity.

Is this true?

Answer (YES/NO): NO